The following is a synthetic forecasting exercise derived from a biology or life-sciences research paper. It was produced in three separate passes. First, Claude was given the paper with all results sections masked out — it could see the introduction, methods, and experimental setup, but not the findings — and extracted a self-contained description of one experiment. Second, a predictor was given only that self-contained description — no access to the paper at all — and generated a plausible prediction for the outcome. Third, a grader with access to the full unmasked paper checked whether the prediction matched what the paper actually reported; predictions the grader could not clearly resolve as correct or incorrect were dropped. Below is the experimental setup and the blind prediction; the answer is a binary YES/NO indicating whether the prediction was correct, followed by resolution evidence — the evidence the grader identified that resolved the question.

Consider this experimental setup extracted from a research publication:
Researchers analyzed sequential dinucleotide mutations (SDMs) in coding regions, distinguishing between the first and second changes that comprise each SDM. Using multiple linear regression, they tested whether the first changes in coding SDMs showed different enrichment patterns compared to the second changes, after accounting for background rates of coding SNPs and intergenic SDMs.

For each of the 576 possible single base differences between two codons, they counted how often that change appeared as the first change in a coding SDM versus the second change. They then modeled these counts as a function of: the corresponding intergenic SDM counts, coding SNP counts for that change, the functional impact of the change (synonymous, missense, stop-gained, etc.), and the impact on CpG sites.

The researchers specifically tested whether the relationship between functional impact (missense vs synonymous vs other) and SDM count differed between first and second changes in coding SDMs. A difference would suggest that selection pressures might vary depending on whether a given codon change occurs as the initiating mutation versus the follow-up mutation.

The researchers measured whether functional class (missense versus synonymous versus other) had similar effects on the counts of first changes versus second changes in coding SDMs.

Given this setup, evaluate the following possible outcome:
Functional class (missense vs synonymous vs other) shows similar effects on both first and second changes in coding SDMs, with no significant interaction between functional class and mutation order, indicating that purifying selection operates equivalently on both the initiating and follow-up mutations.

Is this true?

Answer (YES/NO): NO